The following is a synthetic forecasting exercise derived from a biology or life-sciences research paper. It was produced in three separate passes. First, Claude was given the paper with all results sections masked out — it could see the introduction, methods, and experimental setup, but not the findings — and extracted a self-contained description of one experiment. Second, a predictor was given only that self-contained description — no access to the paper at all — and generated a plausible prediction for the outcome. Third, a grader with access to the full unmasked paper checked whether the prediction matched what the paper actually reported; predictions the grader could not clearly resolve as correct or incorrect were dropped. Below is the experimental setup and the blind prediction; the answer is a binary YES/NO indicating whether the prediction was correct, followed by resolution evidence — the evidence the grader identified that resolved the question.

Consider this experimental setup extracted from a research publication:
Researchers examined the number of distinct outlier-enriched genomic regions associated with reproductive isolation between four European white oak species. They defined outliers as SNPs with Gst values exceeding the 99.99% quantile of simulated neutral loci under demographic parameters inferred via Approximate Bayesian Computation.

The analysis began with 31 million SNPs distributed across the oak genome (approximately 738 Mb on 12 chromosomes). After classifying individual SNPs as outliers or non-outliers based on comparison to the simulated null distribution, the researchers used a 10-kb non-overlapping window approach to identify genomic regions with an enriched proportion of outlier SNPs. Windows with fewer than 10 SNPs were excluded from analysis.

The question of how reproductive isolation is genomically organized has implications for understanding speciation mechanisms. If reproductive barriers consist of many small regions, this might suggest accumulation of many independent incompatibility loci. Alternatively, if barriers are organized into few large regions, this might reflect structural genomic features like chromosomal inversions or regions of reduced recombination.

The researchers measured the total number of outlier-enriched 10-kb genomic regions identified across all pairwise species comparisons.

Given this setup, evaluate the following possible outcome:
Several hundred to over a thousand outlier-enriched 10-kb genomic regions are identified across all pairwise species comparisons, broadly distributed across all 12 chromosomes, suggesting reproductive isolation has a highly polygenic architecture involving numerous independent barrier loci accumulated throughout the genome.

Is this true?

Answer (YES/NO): NO